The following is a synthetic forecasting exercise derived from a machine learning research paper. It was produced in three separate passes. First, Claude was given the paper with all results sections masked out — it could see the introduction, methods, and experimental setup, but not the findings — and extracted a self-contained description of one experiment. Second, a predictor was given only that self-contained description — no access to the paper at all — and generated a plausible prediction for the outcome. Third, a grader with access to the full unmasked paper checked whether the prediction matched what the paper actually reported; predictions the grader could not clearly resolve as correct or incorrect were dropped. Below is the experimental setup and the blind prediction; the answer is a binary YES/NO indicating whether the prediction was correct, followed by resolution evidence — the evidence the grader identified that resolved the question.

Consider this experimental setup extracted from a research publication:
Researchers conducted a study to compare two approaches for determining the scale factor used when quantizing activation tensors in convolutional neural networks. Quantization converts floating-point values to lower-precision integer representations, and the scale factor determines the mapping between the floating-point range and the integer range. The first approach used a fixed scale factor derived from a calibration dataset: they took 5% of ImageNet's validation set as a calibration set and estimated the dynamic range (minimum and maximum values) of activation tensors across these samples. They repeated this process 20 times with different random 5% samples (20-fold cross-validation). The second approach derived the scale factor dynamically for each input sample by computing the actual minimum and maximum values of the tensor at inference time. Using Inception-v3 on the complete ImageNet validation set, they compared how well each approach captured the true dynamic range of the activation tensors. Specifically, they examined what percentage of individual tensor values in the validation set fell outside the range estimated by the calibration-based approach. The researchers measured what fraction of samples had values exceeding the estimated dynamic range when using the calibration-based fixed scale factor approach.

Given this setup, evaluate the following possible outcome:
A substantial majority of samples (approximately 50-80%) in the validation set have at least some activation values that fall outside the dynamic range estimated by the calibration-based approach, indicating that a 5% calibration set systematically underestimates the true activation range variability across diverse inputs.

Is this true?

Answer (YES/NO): NO